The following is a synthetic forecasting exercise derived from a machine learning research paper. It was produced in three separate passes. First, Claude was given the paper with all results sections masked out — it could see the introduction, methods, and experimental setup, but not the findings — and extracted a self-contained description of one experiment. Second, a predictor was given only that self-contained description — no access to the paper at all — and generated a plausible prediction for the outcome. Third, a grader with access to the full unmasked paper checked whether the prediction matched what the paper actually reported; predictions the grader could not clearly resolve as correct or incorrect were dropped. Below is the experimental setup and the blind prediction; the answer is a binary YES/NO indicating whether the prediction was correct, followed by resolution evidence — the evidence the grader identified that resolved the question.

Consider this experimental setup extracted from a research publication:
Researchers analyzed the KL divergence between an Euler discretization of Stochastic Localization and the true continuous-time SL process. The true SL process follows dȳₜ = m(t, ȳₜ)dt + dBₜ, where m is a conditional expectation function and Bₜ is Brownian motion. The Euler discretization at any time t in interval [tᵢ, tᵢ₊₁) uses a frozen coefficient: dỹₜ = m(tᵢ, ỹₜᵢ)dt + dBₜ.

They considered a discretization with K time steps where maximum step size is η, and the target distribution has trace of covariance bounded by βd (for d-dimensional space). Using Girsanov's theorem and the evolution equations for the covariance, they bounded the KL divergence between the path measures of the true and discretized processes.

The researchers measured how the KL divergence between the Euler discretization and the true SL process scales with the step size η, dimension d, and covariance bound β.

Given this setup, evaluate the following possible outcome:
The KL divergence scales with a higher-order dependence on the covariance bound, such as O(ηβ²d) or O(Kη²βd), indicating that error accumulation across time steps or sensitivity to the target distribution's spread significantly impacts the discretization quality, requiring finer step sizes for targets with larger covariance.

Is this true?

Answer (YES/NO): NO